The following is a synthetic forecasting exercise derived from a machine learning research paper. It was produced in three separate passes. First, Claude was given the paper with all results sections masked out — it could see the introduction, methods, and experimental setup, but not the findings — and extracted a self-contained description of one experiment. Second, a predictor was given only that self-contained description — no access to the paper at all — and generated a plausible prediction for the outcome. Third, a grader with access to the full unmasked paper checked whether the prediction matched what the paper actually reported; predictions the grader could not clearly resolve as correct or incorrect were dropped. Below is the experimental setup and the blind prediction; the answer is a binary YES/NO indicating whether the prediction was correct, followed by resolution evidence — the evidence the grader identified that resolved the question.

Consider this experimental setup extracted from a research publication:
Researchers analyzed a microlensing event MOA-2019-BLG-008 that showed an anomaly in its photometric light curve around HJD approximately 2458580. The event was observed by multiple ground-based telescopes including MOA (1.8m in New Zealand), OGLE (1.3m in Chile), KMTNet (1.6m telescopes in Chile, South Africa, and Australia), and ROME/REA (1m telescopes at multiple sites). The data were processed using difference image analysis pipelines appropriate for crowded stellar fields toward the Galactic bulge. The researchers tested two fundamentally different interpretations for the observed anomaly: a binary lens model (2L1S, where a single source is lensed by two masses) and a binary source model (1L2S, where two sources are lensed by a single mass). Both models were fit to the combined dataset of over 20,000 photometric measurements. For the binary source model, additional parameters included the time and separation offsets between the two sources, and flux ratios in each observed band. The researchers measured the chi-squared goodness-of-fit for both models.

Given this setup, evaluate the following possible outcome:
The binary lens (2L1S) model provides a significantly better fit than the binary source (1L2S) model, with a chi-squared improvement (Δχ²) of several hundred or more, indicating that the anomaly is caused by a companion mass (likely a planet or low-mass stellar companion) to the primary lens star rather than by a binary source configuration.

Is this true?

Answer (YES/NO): YES